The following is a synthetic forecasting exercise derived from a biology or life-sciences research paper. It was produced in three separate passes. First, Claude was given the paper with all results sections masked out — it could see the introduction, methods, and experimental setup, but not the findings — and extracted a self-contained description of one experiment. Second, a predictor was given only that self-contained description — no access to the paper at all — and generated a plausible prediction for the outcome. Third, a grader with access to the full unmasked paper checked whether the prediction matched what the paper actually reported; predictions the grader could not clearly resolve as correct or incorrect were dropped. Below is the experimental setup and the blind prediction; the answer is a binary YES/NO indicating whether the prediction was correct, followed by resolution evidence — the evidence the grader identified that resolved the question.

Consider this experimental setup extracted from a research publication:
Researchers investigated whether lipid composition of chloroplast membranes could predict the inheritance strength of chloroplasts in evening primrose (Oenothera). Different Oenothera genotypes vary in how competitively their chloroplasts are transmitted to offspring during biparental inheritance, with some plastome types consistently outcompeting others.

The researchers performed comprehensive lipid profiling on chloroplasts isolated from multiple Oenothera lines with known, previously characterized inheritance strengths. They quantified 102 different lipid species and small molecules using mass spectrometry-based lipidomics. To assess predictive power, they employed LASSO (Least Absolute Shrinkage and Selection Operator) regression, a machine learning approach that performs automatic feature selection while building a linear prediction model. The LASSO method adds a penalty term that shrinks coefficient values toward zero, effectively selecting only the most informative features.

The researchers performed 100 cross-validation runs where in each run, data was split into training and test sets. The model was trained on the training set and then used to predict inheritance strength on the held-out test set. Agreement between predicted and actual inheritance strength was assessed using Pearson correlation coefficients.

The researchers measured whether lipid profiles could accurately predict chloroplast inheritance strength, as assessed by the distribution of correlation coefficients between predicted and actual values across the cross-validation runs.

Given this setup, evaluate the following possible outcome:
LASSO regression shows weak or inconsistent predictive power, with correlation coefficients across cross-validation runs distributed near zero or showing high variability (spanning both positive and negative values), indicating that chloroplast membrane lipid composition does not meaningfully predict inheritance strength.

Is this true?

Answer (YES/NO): NO